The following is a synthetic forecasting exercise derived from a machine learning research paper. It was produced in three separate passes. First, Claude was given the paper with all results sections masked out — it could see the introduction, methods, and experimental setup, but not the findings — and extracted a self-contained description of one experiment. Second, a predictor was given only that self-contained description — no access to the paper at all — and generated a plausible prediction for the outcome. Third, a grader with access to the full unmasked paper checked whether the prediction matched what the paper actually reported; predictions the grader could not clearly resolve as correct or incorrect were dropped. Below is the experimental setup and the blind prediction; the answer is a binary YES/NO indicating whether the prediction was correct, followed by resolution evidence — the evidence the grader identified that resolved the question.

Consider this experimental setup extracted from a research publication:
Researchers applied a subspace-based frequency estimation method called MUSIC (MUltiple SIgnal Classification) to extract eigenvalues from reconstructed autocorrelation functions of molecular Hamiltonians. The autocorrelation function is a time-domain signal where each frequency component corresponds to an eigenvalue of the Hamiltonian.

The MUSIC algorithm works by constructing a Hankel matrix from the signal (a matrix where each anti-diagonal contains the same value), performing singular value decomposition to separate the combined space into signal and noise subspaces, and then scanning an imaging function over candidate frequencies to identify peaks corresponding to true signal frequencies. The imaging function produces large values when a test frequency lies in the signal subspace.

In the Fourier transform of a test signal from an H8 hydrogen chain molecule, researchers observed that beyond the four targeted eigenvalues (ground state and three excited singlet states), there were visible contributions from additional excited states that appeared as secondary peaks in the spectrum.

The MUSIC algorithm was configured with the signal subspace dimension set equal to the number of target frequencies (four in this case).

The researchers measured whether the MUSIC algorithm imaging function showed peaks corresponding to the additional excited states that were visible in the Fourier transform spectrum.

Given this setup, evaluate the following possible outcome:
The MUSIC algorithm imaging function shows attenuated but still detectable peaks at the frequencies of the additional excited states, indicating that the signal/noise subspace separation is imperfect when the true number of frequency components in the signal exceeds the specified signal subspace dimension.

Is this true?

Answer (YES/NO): NO